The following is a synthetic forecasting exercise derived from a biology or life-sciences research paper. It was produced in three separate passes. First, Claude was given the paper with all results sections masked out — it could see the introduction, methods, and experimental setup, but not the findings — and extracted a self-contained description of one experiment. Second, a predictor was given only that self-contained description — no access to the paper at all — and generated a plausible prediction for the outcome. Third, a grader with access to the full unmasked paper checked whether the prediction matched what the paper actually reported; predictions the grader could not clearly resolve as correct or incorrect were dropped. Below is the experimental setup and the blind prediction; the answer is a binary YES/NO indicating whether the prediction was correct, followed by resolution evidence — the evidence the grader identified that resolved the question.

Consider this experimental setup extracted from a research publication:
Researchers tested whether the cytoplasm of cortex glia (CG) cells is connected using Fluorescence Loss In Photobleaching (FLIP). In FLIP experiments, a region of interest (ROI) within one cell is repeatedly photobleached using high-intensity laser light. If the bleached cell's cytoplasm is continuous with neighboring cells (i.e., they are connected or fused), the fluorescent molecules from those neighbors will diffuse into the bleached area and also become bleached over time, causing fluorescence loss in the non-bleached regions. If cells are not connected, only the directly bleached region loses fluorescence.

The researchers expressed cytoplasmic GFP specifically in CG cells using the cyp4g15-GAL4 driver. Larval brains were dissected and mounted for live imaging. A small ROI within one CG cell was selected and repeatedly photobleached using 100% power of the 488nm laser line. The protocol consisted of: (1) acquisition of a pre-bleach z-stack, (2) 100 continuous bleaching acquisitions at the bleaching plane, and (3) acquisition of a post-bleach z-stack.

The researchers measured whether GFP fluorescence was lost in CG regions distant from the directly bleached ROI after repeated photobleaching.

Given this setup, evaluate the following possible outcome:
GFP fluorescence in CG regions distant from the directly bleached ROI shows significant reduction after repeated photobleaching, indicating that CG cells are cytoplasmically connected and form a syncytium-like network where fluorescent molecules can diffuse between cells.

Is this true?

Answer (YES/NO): YES